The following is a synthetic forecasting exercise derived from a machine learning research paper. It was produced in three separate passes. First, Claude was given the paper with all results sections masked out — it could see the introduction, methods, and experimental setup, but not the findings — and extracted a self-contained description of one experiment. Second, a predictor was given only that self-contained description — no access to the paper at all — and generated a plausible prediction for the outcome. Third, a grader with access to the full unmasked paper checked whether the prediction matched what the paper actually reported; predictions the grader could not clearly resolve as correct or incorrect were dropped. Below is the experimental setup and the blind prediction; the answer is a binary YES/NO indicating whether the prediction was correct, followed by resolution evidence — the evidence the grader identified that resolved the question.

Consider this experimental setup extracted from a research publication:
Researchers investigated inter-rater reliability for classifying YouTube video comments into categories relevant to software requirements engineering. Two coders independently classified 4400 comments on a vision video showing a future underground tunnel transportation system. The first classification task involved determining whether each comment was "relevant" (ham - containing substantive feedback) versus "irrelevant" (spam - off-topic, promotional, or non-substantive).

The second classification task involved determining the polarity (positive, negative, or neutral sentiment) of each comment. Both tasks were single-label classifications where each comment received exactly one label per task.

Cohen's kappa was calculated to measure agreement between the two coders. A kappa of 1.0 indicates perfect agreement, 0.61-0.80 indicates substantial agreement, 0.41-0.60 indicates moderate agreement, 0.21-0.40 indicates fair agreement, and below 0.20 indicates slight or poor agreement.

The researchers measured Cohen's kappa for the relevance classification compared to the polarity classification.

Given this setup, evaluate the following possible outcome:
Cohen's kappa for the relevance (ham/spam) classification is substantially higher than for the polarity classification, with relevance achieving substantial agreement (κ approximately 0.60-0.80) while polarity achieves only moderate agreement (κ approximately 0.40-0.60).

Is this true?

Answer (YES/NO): NO